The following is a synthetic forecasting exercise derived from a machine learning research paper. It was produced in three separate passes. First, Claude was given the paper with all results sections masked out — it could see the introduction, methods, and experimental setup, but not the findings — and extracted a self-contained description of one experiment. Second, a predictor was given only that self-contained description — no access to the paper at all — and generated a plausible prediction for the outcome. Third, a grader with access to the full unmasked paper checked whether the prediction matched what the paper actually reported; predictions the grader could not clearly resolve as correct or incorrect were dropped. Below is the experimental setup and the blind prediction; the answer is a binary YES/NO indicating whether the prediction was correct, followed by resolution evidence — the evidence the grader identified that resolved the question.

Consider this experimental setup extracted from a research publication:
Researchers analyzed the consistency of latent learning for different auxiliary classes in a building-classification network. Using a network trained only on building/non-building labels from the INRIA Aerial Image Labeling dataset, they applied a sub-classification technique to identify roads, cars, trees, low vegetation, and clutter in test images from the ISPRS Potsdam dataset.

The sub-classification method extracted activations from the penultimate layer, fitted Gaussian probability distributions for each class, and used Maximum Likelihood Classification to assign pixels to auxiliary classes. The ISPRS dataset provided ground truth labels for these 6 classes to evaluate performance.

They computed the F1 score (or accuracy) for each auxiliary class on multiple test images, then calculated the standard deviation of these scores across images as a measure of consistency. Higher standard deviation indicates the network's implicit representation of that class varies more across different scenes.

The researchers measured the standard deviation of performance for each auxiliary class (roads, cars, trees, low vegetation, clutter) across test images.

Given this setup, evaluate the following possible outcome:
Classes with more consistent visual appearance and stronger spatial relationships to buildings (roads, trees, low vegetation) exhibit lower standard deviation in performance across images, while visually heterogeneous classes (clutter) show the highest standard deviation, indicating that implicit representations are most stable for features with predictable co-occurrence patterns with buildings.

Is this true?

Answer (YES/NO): NO